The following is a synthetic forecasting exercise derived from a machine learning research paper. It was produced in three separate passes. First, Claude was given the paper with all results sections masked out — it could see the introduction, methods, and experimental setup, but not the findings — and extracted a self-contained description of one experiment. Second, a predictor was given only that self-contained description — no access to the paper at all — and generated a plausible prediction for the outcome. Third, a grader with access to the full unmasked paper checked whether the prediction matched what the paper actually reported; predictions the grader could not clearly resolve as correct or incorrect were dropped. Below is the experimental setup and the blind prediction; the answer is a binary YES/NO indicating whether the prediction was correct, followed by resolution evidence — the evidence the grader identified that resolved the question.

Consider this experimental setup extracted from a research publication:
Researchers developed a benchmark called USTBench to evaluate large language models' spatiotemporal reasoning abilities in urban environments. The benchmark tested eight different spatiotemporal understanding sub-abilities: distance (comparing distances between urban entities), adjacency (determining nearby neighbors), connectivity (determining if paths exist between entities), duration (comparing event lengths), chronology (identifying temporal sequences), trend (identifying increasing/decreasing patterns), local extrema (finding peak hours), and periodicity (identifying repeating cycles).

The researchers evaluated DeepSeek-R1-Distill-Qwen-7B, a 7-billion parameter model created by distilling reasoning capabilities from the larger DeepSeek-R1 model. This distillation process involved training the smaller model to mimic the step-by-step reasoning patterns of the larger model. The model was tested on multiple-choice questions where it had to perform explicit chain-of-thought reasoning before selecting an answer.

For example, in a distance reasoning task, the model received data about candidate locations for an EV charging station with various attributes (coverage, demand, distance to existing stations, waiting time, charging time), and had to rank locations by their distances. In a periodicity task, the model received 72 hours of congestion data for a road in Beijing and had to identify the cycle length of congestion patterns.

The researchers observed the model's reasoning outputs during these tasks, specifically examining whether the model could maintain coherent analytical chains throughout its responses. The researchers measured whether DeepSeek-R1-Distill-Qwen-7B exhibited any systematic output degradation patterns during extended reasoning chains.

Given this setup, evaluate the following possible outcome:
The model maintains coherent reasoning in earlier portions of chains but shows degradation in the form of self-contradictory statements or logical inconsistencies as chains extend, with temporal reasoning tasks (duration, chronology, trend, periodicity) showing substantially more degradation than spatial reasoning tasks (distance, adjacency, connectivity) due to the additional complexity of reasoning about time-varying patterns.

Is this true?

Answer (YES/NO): NO